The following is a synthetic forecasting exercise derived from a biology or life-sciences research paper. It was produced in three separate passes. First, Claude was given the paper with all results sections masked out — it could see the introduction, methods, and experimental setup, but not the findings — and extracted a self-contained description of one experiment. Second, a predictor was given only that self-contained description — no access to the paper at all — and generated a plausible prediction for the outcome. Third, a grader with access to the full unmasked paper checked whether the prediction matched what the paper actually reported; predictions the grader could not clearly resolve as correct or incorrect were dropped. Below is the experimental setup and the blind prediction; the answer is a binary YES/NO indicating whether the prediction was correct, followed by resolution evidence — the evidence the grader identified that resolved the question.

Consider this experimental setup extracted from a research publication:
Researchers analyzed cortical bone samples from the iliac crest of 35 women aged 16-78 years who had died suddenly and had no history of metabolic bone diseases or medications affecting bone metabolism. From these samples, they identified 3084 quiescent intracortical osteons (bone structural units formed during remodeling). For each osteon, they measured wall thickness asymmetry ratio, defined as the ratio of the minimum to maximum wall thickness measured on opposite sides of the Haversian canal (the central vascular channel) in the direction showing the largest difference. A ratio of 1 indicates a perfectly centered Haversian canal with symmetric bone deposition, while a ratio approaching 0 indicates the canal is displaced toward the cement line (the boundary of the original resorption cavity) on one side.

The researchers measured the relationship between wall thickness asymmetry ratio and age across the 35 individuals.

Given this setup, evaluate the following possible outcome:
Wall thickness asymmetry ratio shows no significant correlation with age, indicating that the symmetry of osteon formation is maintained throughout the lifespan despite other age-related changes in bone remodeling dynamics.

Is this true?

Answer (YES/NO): NO